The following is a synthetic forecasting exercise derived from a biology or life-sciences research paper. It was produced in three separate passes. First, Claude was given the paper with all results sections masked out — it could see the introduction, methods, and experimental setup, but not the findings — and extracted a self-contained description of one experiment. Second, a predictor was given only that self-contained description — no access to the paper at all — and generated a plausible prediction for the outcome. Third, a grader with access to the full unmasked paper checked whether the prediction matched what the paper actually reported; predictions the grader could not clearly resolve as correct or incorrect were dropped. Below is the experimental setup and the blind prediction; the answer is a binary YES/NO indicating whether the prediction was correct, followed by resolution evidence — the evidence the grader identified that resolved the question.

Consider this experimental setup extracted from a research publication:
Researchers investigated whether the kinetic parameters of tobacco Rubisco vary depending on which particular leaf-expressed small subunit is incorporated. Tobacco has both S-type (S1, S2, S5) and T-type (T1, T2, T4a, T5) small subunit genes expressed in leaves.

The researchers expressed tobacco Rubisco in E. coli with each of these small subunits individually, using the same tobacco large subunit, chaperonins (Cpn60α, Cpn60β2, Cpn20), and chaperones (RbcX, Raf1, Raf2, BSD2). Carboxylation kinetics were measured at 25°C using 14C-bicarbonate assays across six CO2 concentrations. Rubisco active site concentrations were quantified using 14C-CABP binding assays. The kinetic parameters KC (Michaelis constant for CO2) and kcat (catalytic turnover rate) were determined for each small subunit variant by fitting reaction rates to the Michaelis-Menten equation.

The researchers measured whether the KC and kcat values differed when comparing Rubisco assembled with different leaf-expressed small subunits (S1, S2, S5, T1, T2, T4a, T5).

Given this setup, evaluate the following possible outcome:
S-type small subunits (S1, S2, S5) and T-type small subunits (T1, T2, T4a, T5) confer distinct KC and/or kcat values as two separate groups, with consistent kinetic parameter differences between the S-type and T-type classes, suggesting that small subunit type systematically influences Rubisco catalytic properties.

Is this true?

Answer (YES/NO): NO